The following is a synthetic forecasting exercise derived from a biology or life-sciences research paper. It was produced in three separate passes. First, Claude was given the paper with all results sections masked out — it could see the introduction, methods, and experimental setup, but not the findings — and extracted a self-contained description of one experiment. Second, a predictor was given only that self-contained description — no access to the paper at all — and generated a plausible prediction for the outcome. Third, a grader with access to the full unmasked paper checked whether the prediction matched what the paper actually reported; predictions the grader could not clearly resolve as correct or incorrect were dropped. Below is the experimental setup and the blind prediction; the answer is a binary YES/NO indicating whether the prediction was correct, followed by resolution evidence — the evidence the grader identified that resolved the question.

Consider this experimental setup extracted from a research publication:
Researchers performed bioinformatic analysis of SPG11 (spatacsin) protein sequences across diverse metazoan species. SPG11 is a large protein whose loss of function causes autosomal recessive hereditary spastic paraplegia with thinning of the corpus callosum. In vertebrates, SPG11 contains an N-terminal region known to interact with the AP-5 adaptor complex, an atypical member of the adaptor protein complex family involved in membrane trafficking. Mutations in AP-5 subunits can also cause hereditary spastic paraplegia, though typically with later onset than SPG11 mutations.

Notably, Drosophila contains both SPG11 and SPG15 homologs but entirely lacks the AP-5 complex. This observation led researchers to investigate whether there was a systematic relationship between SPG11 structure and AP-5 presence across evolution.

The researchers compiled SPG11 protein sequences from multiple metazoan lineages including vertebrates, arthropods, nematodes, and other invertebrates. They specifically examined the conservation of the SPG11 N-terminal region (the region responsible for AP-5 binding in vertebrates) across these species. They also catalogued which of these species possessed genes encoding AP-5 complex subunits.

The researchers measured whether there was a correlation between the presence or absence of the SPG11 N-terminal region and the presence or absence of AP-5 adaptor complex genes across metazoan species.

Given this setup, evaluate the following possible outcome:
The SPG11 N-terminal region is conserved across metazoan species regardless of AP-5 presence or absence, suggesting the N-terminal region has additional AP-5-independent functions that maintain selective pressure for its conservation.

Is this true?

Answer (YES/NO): NO